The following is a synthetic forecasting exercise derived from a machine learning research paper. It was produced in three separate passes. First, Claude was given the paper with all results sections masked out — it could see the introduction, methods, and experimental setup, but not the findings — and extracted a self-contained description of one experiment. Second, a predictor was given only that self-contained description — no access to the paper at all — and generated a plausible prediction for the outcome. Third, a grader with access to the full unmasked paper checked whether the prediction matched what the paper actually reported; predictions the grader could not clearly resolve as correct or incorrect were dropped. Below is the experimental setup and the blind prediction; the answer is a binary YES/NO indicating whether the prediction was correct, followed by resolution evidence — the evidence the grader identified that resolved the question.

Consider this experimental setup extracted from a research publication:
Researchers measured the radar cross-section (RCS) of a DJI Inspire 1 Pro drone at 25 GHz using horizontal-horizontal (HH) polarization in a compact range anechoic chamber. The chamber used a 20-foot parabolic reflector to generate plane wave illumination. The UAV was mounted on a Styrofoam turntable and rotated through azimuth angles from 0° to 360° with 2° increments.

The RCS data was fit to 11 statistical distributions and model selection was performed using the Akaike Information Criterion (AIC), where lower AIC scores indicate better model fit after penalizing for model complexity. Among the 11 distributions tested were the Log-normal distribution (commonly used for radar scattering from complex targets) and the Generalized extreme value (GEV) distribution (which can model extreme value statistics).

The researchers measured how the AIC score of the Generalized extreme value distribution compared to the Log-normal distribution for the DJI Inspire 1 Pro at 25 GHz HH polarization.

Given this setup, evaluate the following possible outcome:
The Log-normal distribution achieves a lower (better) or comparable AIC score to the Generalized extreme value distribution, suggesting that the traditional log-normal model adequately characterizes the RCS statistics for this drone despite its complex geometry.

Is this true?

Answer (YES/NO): NO